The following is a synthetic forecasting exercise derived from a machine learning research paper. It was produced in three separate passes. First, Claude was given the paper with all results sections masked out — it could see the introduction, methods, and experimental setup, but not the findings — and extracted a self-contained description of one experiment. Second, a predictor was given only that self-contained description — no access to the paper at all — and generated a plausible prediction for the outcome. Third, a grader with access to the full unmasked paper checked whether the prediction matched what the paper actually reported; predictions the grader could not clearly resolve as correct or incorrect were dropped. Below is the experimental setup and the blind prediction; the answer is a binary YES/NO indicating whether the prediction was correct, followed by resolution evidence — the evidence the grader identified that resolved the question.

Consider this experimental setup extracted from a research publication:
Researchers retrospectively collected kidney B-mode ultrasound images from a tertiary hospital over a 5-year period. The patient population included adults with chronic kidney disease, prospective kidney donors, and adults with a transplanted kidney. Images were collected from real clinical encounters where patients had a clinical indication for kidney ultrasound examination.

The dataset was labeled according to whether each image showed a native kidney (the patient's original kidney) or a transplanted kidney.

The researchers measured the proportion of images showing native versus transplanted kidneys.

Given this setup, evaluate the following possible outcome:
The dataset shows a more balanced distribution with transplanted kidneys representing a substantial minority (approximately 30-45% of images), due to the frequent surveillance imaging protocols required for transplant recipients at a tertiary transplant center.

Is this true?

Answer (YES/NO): NO